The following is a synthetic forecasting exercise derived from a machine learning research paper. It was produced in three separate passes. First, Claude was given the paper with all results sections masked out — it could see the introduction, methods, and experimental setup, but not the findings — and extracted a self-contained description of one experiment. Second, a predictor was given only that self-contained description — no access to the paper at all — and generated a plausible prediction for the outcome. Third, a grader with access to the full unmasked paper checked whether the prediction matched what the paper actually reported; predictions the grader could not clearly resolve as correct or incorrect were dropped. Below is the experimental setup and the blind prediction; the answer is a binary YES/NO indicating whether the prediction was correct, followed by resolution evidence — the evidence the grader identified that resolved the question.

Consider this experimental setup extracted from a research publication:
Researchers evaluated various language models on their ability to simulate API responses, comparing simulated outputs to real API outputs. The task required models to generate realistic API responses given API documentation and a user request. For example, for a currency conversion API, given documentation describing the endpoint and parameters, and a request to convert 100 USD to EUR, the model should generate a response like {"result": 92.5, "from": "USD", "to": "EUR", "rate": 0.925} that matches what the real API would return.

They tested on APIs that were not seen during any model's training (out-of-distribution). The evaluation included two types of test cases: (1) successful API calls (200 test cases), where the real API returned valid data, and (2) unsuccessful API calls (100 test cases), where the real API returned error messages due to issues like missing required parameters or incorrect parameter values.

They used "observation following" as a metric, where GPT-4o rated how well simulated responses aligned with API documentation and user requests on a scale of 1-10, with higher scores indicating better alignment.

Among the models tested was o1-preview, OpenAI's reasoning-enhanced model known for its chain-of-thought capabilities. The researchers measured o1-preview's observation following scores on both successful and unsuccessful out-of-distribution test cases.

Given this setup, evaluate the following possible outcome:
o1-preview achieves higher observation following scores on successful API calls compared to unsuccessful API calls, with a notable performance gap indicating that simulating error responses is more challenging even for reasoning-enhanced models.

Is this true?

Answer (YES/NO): YES